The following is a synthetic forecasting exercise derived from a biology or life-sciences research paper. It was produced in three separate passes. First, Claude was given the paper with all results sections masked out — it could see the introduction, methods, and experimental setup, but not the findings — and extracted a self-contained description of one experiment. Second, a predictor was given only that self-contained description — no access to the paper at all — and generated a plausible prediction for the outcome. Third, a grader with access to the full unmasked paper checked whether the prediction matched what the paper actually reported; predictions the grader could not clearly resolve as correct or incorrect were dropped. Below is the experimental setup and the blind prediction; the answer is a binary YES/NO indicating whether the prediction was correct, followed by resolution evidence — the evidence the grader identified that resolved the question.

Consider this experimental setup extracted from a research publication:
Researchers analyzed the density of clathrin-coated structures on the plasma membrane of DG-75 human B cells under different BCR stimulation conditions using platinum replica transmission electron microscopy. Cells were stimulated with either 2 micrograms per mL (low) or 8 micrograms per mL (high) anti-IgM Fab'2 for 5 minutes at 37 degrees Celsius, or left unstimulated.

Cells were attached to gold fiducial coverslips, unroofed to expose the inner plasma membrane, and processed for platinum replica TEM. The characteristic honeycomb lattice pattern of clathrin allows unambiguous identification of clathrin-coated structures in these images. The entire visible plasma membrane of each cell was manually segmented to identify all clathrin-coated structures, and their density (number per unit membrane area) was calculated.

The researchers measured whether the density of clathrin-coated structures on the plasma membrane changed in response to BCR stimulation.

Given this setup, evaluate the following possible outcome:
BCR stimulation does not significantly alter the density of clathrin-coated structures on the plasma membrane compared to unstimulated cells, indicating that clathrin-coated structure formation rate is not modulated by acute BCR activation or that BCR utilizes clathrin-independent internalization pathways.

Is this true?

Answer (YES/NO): NO